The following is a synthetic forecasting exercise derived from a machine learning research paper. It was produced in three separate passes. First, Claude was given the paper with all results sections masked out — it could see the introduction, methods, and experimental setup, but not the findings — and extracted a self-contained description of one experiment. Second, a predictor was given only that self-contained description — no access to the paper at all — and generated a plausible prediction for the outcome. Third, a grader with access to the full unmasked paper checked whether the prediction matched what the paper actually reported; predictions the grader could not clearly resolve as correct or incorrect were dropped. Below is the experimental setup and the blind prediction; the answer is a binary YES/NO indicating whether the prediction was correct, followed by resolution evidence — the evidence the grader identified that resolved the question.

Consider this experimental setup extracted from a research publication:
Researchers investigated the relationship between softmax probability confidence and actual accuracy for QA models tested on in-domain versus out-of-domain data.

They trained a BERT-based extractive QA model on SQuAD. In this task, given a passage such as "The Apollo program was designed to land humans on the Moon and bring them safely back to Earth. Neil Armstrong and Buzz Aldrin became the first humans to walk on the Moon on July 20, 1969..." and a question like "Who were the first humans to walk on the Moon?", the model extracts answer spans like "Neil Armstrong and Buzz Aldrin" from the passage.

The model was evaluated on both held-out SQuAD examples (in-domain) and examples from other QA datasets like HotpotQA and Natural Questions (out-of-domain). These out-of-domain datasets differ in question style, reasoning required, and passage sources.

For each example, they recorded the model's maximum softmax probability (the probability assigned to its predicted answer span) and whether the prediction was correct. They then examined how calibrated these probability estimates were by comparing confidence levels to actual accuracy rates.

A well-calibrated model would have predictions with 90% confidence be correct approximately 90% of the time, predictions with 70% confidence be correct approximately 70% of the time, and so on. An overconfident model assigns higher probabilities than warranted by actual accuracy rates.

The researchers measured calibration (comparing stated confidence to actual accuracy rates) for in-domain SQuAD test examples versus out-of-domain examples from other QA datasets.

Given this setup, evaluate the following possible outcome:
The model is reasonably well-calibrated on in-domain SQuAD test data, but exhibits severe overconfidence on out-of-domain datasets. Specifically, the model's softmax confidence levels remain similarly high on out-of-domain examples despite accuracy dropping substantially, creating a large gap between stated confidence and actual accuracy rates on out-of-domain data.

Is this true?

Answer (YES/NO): NO